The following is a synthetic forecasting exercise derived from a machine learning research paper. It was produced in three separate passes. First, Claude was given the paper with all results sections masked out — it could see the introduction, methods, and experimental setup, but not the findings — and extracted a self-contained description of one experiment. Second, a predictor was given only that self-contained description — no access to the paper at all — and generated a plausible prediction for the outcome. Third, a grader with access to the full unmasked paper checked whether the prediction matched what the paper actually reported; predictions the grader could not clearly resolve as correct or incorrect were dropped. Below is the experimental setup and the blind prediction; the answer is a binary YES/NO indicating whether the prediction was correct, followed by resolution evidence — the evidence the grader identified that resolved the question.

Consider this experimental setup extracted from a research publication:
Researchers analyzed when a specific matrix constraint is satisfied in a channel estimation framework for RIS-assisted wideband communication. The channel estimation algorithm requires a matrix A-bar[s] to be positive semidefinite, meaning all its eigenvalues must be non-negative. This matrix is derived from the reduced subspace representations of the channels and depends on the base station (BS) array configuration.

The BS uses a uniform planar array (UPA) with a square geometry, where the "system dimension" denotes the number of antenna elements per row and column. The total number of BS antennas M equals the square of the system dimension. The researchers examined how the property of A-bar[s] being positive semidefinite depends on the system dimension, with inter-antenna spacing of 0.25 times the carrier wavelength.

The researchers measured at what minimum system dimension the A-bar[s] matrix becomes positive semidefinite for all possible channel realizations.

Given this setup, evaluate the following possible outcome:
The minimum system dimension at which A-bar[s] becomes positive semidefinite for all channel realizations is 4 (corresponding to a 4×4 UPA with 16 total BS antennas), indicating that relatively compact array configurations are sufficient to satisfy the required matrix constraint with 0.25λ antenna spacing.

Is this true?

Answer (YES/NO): NO